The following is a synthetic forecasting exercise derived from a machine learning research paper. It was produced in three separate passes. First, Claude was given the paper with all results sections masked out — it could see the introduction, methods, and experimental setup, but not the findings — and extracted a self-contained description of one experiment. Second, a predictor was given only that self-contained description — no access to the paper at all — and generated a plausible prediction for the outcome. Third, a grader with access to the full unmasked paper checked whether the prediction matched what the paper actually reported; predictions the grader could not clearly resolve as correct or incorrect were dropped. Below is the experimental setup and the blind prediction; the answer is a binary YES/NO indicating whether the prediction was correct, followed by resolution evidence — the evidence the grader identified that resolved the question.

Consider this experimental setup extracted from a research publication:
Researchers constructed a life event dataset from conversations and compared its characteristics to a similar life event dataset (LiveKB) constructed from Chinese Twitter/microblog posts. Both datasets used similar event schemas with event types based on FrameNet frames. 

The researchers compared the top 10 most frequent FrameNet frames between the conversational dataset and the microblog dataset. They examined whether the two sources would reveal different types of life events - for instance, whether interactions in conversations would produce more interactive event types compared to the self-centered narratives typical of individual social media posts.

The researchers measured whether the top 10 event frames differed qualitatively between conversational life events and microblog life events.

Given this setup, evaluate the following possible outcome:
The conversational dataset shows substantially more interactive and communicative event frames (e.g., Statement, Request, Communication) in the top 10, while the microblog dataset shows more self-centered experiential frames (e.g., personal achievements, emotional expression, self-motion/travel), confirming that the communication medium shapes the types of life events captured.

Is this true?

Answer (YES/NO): YES